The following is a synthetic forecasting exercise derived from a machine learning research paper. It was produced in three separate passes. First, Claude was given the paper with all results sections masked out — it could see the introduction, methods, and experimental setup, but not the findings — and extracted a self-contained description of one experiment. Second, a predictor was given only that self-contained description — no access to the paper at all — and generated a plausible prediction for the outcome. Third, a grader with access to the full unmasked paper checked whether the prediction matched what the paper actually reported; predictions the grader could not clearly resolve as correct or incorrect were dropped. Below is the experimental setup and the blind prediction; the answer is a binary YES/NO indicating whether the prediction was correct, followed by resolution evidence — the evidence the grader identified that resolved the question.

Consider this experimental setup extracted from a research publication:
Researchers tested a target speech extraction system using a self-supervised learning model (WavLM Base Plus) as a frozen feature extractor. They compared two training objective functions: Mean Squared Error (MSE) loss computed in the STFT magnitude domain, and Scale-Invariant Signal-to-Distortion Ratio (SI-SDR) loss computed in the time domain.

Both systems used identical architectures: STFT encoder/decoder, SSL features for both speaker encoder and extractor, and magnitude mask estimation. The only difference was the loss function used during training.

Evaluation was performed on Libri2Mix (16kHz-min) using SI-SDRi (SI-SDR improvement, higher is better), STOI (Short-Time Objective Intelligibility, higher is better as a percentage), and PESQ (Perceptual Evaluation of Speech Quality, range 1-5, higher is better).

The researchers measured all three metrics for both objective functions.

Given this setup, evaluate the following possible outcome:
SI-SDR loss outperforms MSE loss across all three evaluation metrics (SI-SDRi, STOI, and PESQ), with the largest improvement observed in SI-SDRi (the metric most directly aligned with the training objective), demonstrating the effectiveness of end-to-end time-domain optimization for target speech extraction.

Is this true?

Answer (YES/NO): NO